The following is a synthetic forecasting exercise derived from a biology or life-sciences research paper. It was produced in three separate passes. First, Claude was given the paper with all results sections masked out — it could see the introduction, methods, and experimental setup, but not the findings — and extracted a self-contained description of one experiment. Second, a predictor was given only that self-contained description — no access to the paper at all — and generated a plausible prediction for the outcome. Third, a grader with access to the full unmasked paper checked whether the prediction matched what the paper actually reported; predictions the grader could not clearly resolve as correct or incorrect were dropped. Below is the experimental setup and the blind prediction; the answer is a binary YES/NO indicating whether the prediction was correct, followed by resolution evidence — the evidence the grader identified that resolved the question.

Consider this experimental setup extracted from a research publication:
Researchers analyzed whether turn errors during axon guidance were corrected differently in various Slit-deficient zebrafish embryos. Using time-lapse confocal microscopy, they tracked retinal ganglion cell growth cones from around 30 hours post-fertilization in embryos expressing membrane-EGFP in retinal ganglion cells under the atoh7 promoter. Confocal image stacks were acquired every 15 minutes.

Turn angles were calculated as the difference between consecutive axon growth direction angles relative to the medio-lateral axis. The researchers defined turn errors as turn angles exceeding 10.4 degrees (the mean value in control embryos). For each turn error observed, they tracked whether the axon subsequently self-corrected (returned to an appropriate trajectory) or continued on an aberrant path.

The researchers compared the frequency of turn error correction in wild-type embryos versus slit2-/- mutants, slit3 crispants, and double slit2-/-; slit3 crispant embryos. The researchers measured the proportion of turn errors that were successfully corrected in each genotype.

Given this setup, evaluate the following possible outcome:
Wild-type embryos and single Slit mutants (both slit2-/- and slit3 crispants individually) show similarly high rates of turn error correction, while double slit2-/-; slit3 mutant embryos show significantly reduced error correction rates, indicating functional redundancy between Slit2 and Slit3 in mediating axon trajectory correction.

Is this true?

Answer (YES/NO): YES